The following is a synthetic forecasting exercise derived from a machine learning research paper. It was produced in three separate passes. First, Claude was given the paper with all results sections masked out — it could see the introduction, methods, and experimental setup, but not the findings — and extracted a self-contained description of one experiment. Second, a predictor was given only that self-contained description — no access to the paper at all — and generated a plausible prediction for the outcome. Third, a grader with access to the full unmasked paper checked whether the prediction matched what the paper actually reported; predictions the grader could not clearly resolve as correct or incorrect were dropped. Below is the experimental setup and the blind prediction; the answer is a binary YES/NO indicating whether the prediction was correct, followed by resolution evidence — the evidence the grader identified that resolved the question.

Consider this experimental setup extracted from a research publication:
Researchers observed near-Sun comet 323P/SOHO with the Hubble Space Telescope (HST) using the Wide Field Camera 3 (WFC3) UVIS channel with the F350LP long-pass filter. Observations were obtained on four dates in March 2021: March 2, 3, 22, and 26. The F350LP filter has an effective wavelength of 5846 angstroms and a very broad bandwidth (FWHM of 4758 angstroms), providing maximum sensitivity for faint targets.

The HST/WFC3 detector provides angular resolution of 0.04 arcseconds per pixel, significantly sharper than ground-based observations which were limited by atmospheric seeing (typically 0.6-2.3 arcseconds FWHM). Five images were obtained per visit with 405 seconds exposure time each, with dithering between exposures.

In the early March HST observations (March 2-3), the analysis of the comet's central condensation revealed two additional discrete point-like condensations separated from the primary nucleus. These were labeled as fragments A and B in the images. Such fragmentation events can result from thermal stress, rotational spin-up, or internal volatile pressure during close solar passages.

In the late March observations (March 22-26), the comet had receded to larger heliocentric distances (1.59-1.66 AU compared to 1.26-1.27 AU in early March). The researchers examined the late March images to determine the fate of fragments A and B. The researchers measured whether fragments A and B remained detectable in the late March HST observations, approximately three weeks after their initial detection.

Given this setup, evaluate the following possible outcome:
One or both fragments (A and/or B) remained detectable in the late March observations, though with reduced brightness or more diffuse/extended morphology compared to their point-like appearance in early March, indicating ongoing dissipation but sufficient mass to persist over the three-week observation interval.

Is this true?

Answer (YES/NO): NO